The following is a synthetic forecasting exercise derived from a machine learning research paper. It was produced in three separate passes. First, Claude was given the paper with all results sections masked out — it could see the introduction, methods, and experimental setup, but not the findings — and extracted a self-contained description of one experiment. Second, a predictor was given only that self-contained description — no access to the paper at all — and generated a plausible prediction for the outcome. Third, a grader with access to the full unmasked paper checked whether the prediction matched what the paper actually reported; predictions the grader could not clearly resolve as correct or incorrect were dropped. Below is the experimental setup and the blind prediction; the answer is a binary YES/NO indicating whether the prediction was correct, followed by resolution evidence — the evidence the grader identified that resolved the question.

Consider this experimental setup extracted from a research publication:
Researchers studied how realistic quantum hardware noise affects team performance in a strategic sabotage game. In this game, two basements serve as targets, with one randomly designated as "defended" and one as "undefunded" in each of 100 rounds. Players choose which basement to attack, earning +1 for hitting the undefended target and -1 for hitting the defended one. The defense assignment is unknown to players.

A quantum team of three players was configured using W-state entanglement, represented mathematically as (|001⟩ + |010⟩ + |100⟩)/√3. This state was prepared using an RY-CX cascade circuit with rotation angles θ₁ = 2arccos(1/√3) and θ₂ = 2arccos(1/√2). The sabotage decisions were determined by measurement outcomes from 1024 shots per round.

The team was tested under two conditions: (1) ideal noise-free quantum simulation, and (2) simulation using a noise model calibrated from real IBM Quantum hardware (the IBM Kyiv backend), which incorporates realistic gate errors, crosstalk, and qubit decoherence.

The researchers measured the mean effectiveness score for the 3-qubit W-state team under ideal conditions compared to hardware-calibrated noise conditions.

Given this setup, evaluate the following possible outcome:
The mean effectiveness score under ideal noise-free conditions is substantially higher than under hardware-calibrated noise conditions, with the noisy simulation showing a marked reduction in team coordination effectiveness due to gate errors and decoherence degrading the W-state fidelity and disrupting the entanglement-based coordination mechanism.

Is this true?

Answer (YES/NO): NO